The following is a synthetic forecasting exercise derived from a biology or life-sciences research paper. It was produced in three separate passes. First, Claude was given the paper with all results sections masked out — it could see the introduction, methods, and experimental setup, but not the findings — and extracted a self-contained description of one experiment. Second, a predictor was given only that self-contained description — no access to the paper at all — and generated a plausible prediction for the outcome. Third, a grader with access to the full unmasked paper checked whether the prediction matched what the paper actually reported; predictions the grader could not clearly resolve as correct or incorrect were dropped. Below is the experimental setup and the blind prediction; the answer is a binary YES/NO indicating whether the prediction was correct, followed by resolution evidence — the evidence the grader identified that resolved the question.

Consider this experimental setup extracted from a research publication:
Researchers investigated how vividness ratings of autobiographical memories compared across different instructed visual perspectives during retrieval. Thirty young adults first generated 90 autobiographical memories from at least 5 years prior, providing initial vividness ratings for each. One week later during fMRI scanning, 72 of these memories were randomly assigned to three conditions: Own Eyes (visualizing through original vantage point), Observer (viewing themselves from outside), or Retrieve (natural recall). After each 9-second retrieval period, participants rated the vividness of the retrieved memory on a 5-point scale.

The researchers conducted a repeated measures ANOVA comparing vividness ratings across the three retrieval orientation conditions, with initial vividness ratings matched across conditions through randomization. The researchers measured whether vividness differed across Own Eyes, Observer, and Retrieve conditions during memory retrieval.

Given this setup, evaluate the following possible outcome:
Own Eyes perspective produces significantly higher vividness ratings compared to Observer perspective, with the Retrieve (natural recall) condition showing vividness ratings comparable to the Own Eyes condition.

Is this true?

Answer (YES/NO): NO